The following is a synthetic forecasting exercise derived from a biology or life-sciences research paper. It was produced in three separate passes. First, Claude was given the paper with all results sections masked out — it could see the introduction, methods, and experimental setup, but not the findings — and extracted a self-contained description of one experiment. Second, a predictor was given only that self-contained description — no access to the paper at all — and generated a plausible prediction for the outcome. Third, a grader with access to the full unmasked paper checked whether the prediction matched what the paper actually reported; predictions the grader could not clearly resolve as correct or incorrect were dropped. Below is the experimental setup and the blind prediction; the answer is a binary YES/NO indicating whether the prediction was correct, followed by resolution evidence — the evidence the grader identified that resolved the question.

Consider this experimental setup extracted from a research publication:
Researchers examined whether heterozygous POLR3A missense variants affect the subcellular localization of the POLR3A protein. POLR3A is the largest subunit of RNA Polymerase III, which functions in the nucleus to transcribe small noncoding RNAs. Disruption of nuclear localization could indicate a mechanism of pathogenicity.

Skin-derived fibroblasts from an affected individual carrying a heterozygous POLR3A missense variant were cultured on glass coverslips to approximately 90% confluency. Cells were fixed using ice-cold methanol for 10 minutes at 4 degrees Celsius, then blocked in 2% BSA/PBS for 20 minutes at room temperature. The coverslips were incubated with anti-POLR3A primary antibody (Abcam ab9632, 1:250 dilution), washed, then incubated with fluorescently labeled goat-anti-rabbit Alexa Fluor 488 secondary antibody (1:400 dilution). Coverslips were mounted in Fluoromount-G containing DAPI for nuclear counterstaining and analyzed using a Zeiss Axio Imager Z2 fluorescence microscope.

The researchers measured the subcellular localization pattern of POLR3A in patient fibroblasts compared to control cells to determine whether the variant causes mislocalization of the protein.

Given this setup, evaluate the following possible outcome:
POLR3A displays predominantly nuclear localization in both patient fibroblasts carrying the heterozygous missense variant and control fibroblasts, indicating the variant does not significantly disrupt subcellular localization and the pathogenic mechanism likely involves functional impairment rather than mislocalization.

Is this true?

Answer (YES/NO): YES